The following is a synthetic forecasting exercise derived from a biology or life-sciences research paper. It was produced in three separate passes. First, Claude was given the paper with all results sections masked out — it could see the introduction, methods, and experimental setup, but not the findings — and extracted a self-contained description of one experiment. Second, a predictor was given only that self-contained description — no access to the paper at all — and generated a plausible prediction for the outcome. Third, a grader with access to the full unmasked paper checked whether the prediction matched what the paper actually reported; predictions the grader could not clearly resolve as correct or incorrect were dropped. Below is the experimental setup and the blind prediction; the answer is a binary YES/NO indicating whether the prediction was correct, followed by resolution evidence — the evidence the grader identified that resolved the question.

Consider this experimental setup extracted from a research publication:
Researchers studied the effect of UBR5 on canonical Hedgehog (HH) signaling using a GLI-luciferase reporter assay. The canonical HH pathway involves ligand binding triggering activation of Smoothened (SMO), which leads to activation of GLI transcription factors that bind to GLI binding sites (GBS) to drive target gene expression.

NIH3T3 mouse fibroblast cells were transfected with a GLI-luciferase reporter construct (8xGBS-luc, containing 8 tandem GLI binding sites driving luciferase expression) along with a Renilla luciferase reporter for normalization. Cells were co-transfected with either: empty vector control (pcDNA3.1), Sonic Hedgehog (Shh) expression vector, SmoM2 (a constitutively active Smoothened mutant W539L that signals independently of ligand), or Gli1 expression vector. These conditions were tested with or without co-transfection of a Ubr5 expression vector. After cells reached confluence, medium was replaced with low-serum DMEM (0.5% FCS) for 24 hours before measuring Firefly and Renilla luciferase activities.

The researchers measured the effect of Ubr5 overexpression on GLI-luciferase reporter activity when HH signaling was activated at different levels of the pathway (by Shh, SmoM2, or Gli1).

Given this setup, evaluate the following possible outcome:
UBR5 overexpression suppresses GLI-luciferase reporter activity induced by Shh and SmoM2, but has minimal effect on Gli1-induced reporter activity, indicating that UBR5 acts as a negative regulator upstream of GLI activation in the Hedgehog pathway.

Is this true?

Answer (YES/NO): NO